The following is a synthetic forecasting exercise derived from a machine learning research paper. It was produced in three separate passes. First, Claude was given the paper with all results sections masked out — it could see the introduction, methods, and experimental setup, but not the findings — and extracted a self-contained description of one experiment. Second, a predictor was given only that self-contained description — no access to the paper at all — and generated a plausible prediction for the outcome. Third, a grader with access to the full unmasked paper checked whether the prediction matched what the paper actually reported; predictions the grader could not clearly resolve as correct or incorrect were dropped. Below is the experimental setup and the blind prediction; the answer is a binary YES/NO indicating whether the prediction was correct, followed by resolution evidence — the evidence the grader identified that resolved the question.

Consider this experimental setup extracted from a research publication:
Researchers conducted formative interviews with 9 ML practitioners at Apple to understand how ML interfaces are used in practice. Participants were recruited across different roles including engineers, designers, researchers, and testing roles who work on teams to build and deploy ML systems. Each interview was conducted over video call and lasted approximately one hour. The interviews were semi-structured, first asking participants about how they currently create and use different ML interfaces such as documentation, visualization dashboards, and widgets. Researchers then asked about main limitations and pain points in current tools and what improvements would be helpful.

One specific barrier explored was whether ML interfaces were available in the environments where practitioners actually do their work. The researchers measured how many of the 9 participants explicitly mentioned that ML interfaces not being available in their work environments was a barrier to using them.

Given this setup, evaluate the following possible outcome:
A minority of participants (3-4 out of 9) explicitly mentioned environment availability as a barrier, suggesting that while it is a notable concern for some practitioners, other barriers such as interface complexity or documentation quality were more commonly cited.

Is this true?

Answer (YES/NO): NO